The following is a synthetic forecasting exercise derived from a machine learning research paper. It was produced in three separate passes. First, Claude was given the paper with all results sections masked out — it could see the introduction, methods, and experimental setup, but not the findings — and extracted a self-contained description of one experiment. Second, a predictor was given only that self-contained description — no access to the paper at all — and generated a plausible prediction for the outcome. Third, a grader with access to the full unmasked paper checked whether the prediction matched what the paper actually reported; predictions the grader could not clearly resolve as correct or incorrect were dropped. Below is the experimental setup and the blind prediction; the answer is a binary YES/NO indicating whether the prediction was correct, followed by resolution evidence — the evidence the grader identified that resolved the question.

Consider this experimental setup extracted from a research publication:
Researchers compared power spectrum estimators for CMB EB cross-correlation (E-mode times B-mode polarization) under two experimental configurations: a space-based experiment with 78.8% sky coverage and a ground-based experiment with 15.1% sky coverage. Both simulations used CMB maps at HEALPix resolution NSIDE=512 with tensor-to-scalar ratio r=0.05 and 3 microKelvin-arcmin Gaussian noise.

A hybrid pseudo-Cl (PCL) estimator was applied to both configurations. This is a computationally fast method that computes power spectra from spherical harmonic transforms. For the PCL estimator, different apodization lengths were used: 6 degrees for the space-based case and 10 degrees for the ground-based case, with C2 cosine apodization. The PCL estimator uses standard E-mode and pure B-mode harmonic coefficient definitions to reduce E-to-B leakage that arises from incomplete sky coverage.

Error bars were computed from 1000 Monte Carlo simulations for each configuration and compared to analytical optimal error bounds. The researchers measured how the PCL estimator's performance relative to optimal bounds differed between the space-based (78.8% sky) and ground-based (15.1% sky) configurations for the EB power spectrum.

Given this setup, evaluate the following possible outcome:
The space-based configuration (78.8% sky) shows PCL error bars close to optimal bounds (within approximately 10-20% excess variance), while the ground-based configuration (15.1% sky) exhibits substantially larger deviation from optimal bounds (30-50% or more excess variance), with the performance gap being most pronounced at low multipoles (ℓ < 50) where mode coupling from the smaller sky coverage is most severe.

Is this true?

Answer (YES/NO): NO